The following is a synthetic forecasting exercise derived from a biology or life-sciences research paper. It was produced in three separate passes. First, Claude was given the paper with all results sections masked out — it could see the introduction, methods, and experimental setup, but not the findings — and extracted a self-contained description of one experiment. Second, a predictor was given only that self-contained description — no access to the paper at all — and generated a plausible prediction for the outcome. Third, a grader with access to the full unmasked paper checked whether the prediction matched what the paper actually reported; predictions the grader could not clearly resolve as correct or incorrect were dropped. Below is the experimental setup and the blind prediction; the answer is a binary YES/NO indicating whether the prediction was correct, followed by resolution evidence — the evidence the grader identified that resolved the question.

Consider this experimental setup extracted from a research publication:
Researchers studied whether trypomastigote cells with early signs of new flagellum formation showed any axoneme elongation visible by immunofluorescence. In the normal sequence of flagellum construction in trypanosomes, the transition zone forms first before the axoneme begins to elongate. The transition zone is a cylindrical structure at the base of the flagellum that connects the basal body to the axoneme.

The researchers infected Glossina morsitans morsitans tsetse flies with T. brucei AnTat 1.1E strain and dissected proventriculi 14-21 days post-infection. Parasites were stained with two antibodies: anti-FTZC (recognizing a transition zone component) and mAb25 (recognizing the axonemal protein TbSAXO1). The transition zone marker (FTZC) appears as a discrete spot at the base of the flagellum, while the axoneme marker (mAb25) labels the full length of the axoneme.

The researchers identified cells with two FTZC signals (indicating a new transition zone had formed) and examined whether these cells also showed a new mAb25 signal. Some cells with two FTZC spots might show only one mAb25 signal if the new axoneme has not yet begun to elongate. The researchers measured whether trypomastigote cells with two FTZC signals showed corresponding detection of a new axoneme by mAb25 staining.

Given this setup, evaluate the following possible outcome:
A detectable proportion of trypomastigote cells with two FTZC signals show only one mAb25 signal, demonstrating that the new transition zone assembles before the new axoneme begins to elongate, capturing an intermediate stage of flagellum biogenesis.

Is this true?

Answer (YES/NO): YES